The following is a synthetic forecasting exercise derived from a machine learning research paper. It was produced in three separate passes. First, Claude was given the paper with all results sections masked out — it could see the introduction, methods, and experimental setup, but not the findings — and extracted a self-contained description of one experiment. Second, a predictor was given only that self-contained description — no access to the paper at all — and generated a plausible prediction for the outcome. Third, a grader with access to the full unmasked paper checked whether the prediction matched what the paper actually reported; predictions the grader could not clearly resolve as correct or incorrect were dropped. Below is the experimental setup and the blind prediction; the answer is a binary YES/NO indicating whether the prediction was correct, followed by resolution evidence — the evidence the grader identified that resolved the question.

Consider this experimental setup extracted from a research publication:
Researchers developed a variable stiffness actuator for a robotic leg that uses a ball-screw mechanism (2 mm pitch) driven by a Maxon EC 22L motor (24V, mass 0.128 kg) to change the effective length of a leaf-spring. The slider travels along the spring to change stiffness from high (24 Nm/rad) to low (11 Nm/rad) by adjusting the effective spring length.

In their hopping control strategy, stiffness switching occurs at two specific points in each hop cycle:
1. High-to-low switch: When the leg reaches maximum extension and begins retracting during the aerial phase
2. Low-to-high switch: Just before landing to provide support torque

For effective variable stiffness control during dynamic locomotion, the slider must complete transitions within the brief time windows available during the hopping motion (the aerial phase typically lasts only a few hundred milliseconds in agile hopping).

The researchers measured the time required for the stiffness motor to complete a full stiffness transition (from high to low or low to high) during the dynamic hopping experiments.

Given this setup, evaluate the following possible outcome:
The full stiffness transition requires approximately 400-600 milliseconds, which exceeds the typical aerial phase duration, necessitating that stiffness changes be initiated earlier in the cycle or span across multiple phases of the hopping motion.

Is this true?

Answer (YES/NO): NO